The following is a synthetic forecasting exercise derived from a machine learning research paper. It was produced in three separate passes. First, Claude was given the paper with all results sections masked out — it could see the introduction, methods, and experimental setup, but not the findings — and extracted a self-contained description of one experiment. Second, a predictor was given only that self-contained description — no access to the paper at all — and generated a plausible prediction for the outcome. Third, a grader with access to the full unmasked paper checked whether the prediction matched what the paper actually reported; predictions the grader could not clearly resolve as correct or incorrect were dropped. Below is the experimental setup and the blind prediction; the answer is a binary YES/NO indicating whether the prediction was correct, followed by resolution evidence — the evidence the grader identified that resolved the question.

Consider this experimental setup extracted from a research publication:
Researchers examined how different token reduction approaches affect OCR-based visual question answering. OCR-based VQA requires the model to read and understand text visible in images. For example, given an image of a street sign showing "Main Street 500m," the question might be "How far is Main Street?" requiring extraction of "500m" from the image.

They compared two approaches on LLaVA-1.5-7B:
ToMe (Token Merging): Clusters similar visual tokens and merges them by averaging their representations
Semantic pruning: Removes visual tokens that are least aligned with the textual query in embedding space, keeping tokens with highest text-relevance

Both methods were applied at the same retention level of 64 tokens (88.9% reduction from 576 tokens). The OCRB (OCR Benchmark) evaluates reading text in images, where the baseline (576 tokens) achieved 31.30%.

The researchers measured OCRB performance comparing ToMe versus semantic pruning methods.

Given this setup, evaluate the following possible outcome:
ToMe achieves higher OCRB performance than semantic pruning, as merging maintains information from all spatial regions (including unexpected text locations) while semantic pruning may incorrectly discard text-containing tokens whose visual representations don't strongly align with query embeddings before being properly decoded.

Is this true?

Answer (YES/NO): NO